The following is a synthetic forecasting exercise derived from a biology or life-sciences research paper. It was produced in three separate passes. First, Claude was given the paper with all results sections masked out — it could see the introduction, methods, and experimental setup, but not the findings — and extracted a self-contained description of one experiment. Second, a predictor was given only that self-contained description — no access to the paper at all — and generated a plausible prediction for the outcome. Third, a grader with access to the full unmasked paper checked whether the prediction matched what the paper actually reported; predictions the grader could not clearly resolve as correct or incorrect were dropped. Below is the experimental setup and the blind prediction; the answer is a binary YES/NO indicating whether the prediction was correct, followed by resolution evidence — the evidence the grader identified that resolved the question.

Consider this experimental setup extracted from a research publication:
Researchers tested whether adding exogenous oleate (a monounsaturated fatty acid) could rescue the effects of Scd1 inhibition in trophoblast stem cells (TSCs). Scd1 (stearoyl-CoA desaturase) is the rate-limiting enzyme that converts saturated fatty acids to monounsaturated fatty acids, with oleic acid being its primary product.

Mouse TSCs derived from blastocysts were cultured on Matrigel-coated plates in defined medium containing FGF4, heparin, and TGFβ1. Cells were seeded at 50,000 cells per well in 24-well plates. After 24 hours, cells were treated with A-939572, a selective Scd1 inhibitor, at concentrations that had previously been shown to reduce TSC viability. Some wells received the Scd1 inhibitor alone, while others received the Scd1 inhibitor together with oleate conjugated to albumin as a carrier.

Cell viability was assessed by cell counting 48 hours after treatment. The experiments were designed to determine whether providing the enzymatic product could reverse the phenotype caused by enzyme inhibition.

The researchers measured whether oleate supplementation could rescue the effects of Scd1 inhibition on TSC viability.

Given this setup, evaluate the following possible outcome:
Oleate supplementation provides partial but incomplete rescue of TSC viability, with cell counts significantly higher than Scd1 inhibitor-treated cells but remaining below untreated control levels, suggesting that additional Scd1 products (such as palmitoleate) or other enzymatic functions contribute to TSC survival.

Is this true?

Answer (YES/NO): NO